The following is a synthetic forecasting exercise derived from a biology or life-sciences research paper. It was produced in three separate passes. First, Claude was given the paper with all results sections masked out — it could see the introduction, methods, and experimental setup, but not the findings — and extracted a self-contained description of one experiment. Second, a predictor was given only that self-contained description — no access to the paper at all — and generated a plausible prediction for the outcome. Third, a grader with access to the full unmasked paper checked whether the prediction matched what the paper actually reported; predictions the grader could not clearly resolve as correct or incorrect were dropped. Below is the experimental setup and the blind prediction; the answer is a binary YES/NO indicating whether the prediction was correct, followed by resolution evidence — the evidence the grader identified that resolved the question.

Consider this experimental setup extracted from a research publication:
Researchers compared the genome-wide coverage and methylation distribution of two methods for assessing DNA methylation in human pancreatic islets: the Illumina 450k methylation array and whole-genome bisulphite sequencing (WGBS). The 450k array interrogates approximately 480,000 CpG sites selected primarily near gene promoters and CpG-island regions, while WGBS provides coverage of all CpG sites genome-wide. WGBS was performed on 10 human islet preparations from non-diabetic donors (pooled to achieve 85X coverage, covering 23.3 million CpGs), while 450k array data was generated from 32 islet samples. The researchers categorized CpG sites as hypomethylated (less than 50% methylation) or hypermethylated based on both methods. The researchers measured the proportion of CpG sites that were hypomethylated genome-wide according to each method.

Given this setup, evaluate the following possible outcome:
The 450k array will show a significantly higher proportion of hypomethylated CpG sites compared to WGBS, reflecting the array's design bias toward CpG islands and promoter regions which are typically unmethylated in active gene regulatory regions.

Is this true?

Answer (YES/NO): YES